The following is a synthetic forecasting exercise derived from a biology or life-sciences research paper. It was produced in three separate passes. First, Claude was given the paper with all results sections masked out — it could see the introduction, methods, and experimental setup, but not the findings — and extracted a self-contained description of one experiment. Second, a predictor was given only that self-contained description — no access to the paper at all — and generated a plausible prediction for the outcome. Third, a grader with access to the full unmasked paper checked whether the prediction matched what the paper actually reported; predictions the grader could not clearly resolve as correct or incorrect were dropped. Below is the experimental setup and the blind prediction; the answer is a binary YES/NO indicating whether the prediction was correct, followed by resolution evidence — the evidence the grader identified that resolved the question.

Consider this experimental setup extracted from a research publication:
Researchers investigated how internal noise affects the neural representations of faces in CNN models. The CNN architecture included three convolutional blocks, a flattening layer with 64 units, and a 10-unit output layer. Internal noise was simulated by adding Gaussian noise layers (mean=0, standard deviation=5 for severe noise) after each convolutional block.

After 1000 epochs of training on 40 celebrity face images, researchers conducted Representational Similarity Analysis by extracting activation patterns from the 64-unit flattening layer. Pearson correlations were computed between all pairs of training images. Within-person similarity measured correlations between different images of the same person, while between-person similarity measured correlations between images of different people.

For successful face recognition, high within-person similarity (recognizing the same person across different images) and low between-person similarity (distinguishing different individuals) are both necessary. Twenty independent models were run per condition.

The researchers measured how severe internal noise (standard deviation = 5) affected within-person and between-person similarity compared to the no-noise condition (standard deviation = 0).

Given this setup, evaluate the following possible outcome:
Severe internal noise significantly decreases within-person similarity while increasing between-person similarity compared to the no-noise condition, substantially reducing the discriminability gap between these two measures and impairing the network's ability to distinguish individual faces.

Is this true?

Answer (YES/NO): YES